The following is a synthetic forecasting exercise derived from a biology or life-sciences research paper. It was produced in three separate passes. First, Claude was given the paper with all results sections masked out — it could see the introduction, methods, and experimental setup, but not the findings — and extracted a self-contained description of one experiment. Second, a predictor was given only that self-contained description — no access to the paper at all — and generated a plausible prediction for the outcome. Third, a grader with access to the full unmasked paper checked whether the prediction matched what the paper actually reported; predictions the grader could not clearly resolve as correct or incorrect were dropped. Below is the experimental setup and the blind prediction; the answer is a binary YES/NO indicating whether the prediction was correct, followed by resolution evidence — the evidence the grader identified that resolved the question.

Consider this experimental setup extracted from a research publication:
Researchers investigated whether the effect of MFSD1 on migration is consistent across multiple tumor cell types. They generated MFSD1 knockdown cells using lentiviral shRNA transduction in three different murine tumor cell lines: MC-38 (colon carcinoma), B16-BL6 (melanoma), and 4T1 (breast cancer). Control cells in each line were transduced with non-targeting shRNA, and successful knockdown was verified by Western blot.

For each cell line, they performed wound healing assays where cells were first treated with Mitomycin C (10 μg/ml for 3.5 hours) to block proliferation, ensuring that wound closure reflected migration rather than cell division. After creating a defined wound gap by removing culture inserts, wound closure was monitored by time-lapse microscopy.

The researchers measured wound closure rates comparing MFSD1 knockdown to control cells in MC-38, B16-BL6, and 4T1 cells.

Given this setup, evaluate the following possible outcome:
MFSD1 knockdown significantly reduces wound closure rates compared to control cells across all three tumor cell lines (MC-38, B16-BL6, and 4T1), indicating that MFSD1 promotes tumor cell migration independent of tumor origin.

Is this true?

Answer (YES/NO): NO